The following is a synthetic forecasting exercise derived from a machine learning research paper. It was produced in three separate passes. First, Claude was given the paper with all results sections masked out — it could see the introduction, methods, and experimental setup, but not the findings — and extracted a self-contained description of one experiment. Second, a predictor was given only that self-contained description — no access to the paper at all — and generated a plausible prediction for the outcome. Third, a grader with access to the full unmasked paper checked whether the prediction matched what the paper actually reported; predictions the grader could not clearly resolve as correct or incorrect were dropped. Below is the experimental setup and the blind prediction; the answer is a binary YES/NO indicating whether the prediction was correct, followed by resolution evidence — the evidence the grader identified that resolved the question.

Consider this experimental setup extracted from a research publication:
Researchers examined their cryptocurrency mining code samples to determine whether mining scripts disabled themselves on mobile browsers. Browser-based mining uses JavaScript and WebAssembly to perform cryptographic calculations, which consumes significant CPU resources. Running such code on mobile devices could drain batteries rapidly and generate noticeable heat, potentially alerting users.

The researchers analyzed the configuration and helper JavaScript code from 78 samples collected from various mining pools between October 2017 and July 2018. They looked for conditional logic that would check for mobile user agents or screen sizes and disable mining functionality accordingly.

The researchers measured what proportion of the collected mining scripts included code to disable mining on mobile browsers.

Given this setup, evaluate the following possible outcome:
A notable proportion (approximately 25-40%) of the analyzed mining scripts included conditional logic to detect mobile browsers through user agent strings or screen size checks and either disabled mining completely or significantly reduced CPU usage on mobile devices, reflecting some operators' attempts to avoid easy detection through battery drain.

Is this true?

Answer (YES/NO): NO